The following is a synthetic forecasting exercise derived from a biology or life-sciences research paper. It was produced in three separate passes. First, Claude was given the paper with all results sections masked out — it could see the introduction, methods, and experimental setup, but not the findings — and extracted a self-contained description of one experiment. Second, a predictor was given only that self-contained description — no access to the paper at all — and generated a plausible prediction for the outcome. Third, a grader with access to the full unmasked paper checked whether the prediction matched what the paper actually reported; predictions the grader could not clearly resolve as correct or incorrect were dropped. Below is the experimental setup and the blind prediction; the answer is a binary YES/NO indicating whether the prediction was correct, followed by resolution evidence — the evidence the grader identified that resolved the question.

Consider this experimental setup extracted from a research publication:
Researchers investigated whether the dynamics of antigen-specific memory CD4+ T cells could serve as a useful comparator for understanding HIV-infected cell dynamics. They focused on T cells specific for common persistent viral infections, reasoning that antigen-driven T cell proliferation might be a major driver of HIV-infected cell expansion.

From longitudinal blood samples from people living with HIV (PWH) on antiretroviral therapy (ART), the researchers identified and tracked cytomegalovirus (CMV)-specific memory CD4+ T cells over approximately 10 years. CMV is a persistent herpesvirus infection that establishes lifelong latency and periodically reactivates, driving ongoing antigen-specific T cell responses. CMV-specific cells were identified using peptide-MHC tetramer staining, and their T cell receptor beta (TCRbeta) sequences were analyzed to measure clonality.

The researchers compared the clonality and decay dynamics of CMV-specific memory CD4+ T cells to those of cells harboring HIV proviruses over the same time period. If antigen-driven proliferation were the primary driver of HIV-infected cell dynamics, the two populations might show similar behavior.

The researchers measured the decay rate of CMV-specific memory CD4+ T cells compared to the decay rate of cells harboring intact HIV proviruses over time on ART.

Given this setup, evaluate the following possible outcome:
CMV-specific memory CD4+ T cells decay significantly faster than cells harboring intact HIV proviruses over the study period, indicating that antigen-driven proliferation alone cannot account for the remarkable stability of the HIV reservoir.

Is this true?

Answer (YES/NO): NO